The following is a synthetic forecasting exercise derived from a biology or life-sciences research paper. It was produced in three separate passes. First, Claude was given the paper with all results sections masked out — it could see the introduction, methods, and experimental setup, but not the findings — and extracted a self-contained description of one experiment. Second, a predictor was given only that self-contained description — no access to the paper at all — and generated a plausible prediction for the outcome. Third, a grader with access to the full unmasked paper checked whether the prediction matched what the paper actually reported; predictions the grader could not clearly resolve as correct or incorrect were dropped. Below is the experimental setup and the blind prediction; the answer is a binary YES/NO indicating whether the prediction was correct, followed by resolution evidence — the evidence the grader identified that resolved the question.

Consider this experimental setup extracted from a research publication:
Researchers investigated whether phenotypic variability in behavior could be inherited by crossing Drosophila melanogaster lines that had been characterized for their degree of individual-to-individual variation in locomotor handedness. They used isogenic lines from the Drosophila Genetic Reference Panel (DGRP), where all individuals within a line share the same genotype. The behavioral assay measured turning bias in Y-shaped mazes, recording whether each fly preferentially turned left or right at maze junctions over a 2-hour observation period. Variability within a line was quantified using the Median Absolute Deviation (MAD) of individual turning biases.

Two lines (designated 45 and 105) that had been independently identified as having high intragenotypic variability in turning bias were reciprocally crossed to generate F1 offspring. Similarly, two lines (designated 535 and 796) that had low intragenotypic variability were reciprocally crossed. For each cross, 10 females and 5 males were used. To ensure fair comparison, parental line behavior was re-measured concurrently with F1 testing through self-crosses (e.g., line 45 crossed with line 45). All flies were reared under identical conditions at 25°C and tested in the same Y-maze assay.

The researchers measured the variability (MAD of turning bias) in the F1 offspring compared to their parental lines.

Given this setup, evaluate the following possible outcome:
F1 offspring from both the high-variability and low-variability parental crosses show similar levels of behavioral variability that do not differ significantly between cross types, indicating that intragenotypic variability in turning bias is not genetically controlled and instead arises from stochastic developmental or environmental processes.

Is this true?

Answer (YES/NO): NO